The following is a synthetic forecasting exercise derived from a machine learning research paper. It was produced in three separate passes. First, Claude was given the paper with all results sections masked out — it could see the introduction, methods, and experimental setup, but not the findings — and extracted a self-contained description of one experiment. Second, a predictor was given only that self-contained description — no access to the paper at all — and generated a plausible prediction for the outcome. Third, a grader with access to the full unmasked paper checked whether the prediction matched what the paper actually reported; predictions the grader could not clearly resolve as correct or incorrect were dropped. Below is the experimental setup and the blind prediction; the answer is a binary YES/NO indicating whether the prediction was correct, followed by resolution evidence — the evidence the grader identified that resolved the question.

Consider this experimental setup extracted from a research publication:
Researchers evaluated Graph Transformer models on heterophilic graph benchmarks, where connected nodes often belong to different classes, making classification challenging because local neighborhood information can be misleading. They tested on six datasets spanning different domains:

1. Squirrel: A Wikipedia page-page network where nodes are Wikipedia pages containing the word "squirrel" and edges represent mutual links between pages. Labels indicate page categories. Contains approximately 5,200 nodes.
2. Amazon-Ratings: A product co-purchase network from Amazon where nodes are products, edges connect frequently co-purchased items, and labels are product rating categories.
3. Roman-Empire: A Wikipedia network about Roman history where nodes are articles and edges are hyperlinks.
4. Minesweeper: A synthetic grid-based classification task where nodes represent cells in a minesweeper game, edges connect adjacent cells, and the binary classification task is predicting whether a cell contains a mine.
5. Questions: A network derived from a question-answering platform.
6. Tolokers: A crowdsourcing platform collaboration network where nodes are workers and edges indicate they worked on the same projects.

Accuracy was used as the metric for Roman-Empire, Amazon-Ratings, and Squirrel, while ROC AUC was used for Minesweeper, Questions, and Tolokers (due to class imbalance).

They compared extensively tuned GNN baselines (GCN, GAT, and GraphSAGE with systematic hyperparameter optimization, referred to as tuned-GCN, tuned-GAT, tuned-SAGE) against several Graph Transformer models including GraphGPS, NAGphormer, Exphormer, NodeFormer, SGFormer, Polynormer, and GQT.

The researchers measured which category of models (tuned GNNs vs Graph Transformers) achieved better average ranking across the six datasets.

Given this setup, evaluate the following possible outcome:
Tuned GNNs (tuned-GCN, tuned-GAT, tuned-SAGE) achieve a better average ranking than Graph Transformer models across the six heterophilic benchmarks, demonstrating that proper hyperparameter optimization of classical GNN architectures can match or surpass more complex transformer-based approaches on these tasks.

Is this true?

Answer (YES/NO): YES